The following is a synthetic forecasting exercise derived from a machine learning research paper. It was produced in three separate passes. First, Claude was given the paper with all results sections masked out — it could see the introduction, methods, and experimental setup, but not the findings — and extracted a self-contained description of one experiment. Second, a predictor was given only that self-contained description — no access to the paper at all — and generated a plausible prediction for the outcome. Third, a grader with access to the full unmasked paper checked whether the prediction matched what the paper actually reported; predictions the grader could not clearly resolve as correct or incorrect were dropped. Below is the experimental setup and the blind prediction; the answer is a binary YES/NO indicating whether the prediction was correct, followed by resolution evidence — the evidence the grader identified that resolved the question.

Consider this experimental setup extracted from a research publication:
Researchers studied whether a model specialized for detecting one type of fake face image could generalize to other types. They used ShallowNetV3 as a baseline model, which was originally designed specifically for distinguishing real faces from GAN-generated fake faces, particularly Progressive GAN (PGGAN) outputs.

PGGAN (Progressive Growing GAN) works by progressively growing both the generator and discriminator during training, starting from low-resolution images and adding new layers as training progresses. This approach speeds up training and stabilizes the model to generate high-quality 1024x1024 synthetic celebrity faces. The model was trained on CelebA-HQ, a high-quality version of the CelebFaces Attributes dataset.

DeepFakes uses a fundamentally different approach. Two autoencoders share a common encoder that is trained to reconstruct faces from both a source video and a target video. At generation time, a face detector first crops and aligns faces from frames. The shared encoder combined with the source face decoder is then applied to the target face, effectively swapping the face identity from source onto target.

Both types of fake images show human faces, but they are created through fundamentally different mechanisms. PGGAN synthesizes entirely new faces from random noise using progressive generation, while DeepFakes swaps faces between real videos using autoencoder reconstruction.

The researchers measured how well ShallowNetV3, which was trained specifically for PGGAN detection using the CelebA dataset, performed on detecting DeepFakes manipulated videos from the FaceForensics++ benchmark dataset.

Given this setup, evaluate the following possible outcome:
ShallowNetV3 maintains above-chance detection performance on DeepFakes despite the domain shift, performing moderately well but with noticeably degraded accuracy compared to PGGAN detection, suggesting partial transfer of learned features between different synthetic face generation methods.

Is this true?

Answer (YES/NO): NO